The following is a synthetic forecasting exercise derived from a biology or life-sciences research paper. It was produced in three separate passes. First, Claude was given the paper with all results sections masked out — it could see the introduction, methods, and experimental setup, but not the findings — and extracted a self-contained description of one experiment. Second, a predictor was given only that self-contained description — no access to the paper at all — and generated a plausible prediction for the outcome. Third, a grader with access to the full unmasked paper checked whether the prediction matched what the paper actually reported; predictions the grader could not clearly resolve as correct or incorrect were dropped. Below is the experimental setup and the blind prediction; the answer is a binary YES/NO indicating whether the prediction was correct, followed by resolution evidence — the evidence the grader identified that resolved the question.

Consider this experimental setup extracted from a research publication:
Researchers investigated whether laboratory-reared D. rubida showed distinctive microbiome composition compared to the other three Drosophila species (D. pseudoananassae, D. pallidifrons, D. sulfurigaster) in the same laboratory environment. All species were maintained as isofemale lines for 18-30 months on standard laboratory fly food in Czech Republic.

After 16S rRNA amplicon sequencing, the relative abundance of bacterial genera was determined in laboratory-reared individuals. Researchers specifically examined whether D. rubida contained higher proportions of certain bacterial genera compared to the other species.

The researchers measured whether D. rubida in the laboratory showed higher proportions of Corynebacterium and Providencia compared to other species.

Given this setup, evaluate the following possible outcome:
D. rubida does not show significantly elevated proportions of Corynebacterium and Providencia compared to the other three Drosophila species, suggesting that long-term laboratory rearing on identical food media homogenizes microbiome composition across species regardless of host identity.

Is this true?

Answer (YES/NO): NO